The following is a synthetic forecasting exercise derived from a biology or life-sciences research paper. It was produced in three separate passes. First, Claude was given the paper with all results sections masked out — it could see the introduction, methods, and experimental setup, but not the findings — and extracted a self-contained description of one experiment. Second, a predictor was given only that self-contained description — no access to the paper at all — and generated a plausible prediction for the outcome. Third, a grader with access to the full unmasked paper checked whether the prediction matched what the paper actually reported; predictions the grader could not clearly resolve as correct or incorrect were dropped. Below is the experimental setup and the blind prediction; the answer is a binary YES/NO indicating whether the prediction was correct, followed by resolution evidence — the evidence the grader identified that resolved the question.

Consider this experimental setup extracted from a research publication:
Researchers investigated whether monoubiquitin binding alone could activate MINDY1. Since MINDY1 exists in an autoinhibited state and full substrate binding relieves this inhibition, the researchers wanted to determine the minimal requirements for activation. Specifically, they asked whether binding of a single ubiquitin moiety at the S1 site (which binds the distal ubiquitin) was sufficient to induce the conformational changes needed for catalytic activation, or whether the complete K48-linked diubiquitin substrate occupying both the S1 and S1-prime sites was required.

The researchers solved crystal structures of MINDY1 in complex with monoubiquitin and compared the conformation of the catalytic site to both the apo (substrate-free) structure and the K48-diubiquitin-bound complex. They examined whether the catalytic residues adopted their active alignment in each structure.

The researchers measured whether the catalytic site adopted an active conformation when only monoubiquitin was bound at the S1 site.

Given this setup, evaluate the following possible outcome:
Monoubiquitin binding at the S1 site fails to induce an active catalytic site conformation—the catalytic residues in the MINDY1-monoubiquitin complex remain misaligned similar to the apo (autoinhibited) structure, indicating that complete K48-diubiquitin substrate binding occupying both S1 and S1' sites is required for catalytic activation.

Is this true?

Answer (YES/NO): YES